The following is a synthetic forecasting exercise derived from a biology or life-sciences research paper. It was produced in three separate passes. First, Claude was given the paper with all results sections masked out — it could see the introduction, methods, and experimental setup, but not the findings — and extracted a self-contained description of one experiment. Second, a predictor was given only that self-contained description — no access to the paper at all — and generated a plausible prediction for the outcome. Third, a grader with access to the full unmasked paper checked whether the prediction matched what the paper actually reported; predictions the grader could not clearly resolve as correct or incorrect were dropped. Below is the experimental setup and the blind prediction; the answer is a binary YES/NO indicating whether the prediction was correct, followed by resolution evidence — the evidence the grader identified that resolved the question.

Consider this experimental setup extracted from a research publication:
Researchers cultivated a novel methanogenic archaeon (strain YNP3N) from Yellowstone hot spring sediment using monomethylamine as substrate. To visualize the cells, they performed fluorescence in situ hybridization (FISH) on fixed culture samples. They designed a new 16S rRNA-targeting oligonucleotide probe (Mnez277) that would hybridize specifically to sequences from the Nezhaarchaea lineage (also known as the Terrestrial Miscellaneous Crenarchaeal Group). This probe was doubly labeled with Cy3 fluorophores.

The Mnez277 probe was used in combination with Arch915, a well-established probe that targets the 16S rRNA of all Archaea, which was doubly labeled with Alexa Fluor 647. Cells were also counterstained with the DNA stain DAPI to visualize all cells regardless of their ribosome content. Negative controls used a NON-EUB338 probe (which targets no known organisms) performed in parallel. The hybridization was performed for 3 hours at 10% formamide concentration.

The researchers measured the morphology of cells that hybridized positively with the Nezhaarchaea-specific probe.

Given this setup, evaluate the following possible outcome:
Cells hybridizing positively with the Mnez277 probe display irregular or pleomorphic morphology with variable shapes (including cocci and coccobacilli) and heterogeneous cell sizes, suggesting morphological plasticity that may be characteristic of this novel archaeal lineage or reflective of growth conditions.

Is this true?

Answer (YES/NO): NO